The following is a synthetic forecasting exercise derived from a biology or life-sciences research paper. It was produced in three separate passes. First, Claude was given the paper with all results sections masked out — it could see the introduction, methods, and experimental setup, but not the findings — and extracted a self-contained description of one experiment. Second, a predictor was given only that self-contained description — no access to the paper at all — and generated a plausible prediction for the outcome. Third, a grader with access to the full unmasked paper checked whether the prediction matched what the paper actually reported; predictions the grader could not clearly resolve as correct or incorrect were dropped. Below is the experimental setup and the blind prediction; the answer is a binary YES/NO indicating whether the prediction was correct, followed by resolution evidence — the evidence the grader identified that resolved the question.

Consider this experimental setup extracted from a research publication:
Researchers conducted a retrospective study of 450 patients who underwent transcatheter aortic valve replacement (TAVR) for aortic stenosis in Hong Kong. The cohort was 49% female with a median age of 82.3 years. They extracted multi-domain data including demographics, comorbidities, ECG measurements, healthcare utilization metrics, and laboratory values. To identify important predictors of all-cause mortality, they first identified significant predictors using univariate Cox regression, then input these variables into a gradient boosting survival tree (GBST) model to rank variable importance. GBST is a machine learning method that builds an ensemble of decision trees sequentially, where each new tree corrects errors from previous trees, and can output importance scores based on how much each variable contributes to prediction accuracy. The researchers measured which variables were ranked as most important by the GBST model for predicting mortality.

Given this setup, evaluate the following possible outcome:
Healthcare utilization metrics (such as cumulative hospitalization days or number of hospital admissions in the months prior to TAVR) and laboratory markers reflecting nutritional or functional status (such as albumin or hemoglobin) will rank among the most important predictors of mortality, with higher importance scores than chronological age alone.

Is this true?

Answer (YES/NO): NO